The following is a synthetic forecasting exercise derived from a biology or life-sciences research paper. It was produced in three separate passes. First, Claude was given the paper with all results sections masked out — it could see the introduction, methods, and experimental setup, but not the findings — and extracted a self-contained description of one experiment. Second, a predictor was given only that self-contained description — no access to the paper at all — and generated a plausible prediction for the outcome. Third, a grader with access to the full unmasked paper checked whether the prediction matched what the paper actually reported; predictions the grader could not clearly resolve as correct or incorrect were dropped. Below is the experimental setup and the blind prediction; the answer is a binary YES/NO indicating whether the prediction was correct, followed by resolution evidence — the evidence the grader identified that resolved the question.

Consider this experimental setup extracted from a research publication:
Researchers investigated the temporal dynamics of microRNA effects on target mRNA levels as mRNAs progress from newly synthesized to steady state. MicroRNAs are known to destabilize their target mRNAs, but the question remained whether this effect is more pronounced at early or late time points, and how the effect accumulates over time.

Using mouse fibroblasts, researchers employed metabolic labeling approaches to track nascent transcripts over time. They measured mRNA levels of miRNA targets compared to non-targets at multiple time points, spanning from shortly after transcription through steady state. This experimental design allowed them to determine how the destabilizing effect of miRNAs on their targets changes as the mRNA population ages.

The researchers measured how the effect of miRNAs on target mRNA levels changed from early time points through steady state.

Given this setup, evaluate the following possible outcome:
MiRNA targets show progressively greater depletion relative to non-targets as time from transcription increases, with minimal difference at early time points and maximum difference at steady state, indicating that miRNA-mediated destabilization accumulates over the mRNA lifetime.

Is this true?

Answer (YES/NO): YES